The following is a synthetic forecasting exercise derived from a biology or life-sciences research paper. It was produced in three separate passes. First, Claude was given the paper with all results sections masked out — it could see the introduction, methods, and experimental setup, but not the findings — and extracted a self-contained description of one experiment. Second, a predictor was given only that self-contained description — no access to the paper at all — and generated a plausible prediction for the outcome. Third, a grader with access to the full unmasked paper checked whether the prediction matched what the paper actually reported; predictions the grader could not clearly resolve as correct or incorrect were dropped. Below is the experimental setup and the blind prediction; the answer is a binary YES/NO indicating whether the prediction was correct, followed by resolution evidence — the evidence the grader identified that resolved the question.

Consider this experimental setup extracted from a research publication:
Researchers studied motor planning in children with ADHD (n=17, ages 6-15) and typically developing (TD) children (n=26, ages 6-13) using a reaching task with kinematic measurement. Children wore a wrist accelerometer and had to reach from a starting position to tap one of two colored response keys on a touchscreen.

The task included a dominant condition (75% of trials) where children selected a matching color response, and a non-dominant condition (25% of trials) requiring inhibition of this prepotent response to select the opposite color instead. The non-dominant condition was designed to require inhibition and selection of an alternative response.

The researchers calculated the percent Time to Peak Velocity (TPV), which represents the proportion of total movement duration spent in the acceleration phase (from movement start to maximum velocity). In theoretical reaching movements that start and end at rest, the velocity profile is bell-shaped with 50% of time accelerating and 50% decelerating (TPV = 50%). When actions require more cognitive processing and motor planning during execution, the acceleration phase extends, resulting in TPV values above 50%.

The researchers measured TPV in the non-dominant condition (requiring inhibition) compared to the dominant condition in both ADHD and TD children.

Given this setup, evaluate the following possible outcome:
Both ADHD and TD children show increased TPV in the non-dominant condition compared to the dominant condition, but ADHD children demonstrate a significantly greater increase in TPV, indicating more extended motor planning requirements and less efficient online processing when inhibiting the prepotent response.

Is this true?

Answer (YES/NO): NO